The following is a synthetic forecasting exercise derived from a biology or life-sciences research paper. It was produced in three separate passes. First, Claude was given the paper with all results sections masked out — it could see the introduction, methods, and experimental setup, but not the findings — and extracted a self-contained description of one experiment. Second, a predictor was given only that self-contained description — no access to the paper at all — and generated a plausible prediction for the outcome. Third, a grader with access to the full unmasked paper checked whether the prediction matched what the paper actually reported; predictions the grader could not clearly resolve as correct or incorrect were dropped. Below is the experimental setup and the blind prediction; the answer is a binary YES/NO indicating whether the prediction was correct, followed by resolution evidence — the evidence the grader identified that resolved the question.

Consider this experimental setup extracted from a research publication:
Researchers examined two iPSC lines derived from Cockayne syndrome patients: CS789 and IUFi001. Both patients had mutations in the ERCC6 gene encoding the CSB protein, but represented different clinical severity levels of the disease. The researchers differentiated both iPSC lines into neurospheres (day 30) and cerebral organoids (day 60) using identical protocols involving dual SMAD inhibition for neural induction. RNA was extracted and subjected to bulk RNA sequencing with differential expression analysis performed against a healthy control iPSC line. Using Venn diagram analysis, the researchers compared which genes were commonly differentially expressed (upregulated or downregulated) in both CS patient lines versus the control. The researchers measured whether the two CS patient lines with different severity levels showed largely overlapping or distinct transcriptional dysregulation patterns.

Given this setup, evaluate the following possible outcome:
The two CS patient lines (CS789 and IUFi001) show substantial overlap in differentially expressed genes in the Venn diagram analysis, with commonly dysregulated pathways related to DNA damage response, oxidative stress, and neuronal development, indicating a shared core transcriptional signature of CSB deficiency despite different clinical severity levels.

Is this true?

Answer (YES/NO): NO